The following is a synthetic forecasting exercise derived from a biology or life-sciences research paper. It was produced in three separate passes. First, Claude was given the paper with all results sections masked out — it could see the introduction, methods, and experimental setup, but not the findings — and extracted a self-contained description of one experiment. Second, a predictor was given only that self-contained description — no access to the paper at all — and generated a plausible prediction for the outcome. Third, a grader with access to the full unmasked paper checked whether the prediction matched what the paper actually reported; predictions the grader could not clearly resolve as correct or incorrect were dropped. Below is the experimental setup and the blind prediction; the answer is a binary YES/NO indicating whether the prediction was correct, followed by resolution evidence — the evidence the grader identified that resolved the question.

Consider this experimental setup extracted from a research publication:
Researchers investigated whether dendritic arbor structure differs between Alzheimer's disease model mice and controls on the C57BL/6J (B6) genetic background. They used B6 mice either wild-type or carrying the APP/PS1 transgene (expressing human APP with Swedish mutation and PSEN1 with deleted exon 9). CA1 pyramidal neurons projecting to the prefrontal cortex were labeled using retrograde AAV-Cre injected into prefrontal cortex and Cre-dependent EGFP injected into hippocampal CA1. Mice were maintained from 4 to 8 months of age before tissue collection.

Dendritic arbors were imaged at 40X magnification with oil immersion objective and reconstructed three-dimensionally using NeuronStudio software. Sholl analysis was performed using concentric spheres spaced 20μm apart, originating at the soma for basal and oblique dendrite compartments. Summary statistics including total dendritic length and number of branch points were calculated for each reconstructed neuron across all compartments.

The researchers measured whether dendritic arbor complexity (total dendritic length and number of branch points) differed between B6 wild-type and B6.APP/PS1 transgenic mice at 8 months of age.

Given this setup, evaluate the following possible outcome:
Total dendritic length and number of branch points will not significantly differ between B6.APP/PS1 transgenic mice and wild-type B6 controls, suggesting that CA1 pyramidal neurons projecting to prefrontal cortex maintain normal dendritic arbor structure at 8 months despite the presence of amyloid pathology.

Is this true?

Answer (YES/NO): YES